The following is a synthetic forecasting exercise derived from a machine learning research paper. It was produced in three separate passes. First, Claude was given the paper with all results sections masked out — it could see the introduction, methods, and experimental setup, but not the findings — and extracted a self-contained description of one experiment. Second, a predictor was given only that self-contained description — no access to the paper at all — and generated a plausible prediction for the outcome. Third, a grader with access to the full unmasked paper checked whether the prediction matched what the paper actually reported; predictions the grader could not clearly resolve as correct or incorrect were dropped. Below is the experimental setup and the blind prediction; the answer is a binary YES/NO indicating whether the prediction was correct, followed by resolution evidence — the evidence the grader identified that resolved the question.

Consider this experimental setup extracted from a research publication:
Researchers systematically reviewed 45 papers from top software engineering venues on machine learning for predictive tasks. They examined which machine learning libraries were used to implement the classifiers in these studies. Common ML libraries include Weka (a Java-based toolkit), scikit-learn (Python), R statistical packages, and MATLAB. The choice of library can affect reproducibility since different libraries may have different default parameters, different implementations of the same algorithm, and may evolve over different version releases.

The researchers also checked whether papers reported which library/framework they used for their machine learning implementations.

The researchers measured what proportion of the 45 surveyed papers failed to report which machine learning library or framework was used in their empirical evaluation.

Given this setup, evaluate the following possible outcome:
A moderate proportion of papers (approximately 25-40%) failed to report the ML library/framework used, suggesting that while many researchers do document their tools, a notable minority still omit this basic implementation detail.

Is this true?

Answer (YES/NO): NO